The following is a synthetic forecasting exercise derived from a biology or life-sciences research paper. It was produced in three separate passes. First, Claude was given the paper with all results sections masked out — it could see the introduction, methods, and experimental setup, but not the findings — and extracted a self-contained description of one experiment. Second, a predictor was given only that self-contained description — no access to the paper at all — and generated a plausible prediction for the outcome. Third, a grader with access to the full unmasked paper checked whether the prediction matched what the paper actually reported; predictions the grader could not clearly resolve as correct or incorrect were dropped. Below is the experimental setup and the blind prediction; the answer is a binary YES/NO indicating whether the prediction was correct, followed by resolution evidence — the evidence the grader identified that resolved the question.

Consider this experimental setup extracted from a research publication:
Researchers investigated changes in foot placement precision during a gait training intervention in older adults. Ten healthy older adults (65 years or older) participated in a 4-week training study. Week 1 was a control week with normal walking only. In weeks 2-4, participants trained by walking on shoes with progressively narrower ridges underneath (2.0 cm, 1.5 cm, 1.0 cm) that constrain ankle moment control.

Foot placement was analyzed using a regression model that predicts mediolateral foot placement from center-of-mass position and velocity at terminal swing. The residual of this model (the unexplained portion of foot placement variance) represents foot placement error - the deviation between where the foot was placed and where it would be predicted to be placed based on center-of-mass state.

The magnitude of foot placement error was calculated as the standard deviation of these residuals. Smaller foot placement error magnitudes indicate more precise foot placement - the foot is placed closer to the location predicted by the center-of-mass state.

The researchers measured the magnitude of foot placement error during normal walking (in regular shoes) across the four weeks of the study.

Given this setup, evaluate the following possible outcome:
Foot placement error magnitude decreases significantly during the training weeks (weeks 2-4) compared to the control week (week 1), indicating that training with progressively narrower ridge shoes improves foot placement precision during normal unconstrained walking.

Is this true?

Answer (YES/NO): YES